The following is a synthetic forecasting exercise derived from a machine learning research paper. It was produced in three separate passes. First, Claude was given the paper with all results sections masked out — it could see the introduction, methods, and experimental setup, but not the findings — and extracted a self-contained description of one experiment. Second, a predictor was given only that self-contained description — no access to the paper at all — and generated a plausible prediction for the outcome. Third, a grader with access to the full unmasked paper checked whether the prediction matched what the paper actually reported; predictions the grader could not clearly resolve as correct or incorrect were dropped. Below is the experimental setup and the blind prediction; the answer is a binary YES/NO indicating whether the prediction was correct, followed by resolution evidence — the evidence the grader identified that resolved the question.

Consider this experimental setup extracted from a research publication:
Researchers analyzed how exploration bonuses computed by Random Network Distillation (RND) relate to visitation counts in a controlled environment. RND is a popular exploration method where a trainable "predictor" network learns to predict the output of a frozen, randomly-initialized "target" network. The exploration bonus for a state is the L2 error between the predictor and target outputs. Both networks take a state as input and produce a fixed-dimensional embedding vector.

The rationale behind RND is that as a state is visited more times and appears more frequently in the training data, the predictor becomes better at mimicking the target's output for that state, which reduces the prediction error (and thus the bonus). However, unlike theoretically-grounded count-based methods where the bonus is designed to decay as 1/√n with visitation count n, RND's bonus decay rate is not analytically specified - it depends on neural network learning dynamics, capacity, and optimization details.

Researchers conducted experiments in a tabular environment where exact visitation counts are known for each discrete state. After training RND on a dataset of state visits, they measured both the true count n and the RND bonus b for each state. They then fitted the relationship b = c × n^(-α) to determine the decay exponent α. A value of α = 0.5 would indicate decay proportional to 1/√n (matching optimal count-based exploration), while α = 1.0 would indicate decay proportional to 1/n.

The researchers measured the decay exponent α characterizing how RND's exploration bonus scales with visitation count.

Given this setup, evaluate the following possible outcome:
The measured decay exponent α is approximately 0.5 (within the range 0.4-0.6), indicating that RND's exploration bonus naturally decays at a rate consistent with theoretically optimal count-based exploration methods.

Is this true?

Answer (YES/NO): NO